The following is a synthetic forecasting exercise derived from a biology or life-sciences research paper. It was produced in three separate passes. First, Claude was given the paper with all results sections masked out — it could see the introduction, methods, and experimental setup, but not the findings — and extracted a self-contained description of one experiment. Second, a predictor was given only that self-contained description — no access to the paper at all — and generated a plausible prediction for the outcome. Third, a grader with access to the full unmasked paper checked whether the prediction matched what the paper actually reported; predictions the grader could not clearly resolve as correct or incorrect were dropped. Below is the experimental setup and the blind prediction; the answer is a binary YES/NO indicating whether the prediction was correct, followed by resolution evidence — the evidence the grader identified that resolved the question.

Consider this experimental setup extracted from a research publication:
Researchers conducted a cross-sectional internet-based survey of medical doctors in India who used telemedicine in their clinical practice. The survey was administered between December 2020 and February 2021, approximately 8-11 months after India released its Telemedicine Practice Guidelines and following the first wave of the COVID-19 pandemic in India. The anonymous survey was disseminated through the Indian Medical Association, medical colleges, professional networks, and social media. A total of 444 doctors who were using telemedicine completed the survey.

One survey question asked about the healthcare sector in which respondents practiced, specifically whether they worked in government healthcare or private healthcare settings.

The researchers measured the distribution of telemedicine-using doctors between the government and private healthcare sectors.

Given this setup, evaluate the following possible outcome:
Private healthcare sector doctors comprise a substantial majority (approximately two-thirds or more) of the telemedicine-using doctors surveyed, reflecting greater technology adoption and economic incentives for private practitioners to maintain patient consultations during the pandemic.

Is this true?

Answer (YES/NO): NO